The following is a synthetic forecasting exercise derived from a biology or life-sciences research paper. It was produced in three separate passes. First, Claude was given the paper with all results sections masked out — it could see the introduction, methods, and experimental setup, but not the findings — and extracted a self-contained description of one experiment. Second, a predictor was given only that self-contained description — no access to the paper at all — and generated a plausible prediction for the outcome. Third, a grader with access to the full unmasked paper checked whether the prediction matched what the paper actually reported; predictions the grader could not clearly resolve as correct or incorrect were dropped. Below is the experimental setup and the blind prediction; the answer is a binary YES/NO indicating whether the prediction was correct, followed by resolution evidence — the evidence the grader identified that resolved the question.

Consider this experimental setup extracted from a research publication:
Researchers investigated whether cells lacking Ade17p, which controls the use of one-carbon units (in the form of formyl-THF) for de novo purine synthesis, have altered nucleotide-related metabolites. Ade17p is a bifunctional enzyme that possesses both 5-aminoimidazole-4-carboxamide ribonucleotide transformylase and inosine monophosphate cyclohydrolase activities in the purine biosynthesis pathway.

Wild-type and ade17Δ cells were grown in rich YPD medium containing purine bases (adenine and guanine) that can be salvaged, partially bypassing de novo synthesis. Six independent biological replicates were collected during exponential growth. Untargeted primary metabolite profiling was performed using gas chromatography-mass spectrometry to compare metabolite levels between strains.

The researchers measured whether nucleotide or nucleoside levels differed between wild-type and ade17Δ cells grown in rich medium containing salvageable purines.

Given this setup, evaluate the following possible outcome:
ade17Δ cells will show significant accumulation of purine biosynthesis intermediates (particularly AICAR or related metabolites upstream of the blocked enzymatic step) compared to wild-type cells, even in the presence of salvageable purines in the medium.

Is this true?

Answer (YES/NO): NO